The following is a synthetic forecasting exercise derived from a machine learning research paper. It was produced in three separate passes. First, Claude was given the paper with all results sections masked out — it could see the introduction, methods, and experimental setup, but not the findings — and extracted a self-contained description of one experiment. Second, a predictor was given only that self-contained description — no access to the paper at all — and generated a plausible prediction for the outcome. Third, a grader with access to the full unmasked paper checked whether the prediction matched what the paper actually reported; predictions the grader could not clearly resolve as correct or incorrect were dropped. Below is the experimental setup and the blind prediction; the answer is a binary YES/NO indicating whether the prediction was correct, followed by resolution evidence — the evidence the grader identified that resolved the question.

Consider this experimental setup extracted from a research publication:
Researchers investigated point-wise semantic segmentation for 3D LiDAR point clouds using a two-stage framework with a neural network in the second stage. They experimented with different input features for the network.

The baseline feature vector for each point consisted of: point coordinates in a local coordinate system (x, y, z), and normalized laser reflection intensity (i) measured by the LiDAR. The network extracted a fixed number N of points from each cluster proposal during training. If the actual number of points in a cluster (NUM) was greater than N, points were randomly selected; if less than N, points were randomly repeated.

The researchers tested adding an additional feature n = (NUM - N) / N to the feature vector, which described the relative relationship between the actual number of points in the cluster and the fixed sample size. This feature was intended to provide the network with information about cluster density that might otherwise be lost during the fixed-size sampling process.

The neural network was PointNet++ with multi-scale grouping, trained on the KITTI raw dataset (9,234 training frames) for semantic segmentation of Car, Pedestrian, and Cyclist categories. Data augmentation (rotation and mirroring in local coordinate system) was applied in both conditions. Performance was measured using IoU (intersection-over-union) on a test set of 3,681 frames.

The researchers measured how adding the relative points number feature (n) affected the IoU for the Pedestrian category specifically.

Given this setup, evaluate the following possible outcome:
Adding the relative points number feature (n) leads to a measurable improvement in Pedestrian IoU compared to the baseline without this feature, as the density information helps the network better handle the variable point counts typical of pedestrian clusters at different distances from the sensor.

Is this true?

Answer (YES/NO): YES